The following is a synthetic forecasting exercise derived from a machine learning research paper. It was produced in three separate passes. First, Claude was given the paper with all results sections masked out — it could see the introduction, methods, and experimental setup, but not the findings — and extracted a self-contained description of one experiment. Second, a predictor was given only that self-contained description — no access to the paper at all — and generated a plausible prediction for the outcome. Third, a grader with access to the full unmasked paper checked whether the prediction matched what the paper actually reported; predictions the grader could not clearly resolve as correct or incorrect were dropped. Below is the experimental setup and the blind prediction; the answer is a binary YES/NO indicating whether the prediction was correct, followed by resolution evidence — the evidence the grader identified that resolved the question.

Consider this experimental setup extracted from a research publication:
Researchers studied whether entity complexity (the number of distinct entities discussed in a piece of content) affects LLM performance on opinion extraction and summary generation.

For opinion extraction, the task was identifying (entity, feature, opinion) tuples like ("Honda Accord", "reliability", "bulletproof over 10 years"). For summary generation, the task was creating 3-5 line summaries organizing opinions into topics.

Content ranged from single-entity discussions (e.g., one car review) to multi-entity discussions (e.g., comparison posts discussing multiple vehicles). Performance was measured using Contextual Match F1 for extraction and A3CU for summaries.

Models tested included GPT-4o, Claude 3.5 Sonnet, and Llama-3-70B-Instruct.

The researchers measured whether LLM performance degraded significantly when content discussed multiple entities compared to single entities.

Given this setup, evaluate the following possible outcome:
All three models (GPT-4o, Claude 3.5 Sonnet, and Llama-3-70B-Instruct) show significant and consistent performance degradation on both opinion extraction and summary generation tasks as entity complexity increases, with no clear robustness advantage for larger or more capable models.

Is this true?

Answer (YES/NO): NO